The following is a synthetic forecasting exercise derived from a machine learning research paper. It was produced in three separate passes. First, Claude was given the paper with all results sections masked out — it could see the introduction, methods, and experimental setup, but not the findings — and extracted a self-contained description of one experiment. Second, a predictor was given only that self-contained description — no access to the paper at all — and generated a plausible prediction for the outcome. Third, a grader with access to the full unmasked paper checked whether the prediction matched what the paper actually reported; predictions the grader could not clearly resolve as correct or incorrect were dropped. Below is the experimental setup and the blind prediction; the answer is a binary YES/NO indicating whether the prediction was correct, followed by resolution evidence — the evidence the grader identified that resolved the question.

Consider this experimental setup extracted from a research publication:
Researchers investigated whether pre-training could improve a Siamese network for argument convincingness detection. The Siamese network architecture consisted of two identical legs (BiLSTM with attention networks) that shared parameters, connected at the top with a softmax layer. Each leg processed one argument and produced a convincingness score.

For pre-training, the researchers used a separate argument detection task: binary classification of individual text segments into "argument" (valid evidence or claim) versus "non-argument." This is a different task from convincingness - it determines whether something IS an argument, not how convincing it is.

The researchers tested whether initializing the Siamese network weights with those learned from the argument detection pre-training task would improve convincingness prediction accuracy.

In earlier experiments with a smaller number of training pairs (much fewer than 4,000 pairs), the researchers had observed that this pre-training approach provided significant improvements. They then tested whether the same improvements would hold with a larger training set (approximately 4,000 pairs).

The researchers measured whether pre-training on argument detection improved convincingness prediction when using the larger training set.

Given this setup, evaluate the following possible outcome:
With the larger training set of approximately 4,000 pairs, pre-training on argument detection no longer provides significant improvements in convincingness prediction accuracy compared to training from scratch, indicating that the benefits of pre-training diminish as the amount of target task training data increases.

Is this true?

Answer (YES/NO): YES